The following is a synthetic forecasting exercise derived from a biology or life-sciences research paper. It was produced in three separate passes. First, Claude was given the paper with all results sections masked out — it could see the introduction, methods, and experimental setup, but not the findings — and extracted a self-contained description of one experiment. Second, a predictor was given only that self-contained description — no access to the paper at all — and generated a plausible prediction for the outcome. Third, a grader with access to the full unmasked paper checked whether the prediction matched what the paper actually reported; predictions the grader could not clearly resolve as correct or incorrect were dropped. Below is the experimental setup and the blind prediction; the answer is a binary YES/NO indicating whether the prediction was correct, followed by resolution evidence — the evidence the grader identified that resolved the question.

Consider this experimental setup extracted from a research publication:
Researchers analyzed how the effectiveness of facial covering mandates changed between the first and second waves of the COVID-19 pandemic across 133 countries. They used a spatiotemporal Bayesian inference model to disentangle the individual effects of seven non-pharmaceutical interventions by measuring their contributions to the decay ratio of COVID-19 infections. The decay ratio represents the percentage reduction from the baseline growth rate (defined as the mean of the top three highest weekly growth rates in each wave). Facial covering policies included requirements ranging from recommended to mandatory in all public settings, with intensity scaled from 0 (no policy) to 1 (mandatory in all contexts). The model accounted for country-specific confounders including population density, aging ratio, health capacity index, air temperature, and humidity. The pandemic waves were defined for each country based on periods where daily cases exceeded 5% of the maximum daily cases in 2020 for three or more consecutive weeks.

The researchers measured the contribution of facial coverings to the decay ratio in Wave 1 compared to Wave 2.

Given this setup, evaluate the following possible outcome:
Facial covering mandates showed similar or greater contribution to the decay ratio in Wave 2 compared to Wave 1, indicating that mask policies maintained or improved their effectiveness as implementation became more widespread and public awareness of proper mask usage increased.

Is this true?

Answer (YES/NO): YES